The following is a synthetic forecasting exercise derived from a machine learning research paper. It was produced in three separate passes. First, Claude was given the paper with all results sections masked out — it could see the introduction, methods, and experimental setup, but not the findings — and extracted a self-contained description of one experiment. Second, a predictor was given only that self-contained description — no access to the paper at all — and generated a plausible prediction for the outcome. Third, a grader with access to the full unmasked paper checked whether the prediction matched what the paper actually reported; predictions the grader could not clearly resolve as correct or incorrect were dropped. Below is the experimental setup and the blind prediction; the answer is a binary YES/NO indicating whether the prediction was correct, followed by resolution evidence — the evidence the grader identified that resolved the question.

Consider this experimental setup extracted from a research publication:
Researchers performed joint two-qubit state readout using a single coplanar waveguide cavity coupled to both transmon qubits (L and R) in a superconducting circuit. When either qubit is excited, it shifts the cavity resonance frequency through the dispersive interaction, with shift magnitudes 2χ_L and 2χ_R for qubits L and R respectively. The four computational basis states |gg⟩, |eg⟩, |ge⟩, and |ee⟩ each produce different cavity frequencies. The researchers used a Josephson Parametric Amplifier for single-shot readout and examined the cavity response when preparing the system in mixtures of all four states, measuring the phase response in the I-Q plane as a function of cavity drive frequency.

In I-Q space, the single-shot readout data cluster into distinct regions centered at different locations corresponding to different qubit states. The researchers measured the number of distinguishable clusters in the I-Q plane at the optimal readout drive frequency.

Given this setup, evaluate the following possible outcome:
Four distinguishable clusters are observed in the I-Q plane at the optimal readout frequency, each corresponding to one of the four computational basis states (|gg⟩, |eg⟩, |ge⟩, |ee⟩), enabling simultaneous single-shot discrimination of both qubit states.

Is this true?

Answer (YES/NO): NO